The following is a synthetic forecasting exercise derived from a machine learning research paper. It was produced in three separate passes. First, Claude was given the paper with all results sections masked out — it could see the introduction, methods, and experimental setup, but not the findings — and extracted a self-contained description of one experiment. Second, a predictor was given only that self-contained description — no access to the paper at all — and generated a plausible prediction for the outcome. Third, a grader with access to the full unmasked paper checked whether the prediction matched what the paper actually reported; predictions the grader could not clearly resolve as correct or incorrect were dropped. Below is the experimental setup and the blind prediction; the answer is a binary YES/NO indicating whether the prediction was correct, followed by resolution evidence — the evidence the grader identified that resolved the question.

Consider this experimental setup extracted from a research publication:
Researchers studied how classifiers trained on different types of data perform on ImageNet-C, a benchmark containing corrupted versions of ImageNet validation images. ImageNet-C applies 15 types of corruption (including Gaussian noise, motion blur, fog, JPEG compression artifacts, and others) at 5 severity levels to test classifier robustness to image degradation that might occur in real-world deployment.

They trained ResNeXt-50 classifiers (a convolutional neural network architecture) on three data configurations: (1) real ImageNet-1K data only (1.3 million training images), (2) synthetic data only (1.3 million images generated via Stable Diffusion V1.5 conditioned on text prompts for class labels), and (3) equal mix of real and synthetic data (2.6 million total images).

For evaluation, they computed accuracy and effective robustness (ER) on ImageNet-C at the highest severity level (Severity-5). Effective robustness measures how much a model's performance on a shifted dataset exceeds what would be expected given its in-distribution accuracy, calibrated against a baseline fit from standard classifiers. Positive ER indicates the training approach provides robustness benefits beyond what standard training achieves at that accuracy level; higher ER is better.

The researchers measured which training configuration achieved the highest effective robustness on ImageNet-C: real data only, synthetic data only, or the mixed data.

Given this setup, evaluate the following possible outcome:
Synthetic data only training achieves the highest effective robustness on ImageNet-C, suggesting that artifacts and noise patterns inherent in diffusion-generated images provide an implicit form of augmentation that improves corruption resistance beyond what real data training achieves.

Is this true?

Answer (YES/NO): YES